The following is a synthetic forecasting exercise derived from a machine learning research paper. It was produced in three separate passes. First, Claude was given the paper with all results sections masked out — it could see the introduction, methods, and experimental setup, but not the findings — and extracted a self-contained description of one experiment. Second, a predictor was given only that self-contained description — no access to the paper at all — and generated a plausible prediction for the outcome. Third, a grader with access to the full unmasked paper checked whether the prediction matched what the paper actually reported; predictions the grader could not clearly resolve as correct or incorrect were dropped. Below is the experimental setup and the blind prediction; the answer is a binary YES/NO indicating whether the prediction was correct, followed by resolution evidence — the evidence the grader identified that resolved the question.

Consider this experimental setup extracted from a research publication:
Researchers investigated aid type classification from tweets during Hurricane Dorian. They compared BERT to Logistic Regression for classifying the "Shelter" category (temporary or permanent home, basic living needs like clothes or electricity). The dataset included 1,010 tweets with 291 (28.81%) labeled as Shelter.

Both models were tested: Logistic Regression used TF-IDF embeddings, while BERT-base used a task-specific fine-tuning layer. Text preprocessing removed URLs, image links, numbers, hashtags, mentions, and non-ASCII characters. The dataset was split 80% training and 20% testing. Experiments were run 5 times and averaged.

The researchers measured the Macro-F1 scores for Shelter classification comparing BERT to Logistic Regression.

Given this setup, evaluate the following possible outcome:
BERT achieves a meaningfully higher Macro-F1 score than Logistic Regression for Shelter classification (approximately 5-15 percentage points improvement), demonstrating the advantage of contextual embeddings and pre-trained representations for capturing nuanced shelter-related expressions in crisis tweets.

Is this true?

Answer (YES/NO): NO